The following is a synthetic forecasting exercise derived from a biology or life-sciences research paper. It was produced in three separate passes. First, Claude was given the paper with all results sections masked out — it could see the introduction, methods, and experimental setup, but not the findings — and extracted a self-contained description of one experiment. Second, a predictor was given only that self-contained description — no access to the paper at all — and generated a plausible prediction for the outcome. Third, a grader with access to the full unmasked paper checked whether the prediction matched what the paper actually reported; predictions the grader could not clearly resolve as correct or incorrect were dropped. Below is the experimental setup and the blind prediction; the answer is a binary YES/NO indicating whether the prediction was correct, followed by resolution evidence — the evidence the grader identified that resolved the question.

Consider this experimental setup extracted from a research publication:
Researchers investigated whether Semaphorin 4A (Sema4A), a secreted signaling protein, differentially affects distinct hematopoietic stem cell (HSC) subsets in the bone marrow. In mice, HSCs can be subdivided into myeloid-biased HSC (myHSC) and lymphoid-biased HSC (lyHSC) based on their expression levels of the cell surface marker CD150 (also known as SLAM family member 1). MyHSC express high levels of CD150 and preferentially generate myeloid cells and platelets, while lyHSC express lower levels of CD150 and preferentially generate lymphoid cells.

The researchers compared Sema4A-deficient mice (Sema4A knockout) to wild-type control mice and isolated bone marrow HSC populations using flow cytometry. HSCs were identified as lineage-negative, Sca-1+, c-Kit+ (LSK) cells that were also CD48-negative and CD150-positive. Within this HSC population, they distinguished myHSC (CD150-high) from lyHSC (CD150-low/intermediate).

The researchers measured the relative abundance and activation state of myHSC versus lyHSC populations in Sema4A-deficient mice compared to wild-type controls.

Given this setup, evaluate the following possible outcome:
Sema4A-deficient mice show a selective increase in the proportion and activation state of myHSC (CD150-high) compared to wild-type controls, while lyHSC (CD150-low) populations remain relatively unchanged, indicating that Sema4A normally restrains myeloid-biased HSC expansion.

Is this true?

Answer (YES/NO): YES